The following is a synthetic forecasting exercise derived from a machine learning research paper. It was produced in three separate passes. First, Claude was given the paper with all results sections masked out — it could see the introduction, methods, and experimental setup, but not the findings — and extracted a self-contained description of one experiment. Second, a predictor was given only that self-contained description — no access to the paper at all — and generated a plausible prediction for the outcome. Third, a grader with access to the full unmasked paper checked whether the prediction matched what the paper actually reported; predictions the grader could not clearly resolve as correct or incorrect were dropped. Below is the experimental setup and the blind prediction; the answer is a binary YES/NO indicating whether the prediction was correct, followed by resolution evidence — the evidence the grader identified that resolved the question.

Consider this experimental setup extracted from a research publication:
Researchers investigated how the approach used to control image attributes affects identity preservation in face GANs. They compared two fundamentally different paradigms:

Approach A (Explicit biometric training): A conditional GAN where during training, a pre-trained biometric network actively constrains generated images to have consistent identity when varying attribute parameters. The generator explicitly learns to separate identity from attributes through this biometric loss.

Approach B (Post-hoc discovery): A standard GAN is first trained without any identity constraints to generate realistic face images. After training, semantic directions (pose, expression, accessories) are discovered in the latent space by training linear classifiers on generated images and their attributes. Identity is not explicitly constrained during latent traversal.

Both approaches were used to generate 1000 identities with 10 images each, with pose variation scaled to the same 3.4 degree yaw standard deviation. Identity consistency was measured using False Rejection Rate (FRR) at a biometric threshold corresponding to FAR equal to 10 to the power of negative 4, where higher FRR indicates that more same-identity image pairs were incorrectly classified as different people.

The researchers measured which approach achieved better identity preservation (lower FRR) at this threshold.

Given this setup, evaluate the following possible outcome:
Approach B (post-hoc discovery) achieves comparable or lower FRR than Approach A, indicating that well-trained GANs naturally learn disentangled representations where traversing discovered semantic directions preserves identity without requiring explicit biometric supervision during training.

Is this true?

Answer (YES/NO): NO